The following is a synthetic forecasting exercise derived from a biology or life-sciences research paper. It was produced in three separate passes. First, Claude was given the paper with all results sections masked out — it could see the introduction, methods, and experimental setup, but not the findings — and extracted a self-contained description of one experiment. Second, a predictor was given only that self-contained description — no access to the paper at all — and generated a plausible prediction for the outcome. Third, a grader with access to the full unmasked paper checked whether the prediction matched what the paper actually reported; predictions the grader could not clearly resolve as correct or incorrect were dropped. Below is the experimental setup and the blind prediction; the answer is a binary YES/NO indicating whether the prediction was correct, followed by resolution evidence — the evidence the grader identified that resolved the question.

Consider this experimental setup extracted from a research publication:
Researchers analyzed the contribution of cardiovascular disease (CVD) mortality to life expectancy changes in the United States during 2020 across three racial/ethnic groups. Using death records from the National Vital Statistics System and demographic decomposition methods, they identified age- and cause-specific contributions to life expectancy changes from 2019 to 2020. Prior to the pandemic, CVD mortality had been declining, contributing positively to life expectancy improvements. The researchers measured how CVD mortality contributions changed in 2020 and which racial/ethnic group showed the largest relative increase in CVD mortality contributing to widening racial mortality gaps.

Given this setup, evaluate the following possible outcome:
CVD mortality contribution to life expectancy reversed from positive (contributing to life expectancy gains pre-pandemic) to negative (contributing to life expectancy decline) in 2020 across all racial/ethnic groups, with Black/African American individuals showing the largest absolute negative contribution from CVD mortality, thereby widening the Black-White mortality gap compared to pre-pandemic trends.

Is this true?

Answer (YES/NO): YES